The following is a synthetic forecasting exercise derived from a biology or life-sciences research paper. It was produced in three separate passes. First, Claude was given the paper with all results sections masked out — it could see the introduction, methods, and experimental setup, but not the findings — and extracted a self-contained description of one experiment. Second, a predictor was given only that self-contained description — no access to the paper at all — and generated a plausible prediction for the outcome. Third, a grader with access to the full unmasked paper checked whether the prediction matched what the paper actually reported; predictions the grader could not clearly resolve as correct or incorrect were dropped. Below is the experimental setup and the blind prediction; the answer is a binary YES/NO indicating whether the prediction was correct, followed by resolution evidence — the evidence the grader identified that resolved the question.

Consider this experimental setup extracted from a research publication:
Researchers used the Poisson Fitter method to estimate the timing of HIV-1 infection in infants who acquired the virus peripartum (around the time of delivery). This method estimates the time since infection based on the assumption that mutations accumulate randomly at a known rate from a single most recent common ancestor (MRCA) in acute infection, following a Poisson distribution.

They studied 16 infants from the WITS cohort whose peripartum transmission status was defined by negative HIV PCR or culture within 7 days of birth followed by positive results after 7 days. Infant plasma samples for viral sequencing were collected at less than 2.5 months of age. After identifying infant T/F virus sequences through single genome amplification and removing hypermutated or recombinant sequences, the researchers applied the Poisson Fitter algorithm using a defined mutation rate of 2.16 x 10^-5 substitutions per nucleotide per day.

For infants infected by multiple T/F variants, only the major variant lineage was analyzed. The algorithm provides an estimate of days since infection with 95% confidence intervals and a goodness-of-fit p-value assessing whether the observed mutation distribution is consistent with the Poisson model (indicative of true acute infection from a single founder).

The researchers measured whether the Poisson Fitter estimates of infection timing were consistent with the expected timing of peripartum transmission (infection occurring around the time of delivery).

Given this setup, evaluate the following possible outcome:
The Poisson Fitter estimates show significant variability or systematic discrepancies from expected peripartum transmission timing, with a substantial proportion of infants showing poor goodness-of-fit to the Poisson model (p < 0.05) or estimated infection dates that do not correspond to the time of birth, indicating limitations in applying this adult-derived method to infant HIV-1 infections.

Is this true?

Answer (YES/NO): NO